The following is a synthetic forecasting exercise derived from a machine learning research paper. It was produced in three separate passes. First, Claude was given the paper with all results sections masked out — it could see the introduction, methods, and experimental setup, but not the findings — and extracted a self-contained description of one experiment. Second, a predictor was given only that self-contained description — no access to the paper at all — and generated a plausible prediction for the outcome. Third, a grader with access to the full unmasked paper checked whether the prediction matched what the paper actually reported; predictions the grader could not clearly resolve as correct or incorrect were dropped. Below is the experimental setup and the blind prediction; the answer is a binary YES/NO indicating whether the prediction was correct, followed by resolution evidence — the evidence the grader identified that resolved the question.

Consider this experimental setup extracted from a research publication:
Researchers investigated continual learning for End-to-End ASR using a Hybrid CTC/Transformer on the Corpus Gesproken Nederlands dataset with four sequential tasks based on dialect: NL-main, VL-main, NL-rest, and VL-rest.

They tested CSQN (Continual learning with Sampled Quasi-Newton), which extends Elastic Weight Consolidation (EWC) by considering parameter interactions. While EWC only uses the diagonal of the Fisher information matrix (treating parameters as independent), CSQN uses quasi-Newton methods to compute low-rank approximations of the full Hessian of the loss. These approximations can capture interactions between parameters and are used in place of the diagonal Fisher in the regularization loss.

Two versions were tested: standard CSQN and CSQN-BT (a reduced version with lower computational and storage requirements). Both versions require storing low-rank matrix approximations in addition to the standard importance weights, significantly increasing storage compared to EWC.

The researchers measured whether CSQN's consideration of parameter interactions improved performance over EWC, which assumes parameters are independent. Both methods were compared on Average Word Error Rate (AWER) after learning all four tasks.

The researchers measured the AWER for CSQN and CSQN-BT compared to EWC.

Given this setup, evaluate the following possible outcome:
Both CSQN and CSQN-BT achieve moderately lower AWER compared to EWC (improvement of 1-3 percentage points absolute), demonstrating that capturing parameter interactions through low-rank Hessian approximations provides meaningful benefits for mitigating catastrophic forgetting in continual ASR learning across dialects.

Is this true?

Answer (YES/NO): NO